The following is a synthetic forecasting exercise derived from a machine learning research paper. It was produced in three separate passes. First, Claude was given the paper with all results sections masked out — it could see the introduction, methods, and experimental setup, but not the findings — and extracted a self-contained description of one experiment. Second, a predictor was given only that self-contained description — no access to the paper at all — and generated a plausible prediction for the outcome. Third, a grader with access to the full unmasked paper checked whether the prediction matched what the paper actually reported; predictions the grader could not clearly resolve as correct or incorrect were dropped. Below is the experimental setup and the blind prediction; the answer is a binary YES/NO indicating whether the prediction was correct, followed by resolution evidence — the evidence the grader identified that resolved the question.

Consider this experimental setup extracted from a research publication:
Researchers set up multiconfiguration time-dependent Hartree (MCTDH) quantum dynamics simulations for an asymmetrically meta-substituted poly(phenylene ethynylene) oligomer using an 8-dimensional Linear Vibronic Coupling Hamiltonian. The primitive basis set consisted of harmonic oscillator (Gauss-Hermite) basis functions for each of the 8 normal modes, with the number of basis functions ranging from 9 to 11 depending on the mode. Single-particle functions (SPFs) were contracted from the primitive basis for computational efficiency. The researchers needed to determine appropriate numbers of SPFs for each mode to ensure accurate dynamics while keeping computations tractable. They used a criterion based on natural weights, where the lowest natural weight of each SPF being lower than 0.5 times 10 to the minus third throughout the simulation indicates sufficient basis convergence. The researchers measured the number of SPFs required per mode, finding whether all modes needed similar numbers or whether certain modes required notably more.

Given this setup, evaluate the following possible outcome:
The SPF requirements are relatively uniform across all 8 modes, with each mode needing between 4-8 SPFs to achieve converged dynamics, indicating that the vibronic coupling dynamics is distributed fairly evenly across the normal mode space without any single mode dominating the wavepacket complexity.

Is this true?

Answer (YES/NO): YES